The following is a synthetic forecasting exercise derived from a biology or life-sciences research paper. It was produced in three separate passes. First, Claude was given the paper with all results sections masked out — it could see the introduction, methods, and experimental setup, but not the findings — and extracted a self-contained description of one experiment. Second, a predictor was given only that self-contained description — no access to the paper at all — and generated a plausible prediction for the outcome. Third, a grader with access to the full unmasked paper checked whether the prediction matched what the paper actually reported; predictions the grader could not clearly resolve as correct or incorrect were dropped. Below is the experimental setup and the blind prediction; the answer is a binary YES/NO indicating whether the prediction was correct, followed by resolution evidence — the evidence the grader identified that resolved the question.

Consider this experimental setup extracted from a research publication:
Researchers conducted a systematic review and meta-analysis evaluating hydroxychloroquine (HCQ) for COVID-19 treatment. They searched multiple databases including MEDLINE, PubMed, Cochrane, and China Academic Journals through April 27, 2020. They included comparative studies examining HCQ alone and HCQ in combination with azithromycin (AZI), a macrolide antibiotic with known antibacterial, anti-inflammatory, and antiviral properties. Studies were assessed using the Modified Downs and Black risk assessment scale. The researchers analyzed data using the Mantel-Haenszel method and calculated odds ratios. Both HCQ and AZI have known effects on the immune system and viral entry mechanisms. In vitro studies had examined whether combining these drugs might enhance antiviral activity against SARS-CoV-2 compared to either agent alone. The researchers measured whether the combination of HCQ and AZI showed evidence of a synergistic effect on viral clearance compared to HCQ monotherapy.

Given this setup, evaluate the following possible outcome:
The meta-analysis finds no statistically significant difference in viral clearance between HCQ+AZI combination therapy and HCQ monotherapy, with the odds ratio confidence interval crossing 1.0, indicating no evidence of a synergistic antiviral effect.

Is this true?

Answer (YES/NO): NO